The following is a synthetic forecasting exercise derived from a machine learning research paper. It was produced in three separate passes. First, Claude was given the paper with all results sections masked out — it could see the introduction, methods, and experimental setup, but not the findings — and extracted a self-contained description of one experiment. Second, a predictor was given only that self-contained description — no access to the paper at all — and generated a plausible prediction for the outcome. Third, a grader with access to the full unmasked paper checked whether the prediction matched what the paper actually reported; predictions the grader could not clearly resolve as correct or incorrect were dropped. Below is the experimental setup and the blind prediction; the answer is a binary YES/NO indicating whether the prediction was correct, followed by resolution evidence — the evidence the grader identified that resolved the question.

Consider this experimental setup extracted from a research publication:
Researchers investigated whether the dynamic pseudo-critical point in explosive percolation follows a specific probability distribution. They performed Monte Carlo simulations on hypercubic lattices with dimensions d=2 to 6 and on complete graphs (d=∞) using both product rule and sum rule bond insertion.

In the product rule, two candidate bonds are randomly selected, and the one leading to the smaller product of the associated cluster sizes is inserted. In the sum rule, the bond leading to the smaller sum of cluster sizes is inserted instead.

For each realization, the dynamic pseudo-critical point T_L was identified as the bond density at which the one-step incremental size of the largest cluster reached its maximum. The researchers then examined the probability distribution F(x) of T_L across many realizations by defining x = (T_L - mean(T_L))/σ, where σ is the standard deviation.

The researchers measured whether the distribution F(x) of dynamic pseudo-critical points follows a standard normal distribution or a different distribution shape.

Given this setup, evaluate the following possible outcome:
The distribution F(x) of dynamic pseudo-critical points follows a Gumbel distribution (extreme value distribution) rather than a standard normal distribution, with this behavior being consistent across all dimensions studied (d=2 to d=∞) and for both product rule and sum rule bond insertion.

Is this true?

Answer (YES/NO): NO